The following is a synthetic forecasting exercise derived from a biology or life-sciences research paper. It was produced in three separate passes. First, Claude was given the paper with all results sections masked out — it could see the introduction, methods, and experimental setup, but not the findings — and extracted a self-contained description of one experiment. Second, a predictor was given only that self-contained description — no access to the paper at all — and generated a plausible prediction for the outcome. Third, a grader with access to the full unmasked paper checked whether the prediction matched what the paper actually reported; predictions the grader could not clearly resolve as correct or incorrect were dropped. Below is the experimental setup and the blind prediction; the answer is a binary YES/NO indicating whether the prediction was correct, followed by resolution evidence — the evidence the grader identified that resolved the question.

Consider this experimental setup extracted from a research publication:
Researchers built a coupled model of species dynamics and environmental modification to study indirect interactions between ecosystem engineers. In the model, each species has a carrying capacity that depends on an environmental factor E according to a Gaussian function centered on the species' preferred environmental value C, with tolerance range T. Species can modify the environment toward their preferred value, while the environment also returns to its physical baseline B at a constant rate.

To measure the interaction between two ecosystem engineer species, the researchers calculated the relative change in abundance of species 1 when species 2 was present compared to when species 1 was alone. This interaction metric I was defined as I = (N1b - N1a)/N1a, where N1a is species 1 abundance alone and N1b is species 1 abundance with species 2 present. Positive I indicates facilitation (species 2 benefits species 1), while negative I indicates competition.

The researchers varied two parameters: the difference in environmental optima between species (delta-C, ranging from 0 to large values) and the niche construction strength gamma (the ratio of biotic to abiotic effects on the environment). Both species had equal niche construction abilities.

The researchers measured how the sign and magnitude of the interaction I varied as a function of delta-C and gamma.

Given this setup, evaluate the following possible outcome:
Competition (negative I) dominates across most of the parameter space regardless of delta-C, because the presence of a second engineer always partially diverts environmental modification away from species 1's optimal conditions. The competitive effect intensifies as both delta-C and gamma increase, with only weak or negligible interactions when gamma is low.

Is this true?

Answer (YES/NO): NO